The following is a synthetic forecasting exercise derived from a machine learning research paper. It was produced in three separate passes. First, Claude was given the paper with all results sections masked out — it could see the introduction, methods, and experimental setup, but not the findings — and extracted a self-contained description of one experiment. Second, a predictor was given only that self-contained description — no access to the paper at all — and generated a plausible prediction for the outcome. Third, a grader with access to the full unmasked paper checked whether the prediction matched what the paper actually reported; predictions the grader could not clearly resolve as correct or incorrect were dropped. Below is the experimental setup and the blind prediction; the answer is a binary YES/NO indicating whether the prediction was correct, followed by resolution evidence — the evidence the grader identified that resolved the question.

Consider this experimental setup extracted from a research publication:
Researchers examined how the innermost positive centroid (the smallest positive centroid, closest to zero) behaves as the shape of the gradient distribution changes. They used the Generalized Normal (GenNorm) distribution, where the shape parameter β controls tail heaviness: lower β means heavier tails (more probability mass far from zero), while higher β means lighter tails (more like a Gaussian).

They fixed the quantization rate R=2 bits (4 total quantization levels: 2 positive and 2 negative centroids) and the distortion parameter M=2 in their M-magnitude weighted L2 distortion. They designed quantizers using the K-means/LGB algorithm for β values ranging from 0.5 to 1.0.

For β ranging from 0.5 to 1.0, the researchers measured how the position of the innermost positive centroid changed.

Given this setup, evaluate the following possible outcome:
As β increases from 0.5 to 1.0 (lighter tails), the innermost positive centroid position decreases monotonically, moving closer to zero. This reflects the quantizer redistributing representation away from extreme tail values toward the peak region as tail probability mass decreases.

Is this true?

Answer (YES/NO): YES